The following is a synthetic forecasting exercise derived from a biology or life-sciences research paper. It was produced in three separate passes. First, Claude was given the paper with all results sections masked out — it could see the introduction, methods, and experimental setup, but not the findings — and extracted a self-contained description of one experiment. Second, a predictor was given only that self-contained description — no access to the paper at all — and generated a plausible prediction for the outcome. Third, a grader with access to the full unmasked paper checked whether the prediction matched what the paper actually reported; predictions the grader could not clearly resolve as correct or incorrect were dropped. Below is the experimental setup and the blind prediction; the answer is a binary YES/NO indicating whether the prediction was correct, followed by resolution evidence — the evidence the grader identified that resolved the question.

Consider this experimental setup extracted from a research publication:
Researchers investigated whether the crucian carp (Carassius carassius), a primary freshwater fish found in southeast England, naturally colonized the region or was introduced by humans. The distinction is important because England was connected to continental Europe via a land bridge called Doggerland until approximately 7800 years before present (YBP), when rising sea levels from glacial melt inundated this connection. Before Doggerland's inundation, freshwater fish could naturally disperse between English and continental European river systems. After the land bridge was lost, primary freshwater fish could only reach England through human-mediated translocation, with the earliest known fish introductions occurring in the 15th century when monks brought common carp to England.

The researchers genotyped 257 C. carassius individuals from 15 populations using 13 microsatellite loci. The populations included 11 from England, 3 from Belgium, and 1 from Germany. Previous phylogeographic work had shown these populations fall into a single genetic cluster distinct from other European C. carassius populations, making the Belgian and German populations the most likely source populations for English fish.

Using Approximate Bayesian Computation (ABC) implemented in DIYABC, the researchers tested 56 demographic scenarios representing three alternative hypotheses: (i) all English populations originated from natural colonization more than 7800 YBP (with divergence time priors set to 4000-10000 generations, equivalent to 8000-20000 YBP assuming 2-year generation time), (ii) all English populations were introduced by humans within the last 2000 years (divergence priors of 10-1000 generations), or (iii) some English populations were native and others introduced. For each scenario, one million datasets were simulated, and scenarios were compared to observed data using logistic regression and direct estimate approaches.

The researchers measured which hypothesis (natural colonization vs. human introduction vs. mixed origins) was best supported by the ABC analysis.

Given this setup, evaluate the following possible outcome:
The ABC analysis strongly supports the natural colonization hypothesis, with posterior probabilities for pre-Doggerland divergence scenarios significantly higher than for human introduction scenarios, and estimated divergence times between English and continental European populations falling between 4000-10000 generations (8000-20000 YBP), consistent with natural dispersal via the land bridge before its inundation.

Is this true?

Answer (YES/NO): NO